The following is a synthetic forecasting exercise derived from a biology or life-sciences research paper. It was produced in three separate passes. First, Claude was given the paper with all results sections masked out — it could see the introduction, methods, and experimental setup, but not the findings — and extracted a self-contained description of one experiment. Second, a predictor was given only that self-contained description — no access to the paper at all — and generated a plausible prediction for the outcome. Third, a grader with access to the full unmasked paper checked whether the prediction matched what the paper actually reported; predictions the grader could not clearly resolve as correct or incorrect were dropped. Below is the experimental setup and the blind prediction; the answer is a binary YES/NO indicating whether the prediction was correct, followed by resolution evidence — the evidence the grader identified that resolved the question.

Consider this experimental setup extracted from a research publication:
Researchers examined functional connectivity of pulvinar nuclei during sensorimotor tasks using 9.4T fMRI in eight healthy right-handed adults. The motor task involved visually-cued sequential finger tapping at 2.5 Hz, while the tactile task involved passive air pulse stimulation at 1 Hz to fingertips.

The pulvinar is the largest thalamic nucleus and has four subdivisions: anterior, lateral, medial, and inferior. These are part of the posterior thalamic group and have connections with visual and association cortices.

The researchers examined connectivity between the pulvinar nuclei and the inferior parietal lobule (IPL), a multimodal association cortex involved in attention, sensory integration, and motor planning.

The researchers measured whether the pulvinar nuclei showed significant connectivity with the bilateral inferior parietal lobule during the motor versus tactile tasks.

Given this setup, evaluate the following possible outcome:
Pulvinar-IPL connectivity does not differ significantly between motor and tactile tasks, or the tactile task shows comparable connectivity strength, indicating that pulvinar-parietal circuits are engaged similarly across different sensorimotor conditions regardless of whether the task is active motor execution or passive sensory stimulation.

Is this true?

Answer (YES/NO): NO